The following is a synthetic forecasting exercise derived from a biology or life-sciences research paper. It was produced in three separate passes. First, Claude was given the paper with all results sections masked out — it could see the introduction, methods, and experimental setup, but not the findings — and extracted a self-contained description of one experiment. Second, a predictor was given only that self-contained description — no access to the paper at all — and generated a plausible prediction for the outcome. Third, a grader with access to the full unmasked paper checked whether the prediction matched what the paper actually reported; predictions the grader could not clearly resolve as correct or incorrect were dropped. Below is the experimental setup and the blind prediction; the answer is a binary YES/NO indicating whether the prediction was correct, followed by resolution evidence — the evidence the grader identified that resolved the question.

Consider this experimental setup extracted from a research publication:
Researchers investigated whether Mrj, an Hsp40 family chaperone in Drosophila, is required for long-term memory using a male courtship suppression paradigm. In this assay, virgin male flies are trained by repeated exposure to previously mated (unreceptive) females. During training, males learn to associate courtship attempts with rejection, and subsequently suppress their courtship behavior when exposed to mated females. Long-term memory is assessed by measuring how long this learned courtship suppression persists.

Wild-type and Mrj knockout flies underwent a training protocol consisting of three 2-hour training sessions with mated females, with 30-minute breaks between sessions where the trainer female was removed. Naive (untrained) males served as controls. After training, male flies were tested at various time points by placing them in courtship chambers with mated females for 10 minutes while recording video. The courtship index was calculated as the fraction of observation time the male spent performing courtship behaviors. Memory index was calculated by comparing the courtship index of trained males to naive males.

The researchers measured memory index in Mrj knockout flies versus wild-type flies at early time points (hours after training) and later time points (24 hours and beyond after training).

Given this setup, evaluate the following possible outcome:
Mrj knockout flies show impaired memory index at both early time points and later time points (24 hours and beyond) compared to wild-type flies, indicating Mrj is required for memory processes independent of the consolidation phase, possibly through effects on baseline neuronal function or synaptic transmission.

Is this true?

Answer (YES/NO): NO